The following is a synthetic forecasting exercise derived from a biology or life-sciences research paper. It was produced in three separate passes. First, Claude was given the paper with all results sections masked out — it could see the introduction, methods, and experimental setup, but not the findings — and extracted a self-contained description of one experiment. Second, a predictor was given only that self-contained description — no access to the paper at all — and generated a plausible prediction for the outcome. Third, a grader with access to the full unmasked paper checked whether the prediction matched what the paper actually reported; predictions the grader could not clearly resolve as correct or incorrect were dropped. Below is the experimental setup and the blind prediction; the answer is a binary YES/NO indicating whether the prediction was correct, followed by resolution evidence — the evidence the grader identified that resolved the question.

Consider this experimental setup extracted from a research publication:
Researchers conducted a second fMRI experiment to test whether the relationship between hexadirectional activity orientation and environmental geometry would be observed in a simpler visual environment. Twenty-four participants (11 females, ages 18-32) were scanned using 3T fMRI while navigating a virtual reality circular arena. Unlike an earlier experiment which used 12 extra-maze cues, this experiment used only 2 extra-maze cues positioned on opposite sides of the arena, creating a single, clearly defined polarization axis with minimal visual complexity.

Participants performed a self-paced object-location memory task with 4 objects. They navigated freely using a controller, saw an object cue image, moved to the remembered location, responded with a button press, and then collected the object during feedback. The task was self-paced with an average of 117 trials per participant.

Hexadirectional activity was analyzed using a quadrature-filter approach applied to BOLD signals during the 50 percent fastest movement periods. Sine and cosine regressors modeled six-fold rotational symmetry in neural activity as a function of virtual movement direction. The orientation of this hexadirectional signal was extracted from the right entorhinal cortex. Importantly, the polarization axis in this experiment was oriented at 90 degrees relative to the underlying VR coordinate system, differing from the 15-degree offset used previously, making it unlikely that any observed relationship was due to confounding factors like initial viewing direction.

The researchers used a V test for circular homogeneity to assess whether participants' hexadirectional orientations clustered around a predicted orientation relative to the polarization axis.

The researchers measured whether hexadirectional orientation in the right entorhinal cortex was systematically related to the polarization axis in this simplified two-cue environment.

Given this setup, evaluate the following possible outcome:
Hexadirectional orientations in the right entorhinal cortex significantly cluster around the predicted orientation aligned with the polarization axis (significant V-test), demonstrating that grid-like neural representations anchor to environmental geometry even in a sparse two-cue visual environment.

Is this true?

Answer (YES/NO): NO